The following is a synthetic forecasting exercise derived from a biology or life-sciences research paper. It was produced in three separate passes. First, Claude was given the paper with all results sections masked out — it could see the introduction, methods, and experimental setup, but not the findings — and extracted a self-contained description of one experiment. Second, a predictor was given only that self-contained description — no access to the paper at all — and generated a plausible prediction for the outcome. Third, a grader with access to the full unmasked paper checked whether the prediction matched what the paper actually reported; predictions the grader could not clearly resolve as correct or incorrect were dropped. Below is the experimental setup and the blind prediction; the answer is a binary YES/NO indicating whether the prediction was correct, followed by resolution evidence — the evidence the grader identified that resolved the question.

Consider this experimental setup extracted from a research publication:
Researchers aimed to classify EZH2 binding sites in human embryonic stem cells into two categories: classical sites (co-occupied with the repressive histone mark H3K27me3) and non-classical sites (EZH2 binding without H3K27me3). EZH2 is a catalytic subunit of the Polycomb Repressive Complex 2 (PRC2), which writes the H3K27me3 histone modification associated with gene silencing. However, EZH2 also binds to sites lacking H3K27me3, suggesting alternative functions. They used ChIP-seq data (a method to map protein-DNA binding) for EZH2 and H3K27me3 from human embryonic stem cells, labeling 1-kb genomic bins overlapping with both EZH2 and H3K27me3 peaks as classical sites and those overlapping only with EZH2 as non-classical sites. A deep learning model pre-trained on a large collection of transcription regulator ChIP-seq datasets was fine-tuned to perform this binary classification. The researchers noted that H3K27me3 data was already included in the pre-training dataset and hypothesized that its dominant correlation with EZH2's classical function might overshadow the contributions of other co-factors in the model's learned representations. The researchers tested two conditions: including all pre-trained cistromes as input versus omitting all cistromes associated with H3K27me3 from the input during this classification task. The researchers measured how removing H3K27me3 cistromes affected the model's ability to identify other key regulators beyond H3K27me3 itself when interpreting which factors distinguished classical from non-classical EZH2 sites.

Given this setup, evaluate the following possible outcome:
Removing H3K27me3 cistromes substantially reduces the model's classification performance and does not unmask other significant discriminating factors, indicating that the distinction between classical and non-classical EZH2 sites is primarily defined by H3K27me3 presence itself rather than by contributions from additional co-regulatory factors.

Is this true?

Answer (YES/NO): NO